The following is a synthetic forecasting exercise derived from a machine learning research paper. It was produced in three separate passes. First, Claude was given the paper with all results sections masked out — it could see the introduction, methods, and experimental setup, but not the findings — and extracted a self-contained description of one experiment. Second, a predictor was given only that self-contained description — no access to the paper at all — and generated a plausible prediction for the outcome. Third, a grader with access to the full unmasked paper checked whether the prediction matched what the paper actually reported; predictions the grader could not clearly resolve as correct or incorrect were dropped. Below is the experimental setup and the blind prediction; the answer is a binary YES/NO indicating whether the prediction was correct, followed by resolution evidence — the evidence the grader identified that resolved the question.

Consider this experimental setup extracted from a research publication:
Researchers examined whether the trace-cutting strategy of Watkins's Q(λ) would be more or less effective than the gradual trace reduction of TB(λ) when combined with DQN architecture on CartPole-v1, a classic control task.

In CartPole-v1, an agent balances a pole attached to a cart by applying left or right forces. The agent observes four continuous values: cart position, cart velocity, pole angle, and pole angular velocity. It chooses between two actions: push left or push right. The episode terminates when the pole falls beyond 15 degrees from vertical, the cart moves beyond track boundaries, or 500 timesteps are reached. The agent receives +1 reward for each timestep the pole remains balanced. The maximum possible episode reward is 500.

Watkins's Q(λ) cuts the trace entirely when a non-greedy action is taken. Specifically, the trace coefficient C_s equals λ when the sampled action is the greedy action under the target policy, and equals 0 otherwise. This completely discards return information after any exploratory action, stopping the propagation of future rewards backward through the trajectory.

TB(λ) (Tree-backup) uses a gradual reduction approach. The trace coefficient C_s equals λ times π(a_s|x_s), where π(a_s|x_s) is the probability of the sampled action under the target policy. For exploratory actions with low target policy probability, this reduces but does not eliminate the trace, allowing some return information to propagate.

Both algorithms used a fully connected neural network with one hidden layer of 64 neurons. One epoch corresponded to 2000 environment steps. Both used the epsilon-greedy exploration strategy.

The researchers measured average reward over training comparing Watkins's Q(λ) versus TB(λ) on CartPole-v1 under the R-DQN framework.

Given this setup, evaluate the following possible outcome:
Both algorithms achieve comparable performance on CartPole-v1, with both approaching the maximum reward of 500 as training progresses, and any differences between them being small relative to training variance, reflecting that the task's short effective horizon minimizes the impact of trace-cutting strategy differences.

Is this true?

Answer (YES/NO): NO